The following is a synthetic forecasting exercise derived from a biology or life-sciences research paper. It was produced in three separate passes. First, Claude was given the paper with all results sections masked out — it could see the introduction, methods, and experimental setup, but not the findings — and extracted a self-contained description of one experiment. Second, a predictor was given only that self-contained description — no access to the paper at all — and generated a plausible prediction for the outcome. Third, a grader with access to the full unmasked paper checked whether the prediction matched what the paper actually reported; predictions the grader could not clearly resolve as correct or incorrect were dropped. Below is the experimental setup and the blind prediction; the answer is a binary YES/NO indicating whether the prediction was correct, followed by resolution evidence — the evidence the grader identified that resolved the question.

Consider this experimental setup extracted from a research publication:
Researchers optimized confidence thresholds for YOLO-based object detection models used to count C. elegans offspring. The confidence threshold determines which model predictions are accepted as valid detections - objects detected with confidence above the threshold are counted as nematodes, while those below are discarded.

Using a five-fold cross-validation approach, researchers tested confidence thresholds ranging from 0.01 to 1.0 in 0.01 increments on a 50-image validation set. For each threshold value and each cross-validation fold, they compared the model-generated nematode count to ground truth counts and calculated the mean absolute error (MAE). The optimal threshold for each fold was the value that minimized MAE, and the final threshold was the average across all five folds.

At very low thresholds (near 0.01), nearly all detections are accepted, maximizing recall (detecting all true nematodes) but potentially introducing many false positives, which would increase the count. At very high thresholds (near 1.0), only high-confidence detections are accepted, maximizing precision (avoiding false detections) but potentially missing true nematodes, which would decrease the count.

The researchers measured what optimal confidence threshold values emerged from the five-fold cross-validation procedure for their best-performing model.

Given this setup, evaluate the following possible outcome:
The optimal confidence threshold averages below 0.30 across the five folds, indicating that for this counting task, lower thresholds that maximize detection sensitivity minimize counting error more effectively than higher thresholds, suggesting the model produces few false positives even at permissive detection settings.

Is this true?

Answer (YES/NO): YES